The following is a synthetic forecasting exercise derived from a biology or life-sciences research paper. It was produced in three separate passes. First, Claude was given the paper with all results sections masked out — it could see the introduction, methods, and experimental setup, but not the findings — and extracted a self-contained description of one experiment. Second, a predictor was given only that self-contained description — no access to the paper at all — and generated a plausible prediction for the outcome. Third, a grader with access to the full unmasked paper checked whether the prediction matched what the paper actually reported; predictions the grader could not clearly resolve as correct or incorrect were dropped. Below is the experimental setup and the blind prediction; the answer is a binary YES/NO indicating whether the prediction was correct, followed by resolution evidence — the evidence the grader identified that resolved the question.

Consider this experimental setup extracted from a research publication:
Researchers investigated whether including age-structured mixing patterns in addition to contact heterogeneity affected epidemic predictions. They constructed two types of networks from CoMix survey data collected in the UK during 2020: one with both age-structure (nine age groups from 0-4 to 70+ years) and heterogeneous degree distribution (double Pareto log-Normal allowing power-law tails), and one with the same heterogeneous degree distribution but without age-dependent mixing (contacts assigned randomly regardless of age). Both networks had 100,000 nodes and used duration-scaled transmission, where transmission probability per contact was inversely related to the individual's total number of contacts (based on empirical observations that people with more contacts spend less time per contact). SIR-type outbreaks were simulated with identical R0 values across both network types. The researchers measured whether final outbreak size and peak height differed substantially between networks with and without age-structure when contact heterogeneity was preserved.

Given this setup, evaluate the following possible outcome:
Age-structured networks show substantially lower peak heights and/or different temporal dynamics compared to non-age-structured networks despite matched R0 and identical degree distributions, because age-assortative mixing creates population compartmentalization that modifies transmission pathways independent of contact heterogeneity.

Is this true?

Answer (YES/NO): NO